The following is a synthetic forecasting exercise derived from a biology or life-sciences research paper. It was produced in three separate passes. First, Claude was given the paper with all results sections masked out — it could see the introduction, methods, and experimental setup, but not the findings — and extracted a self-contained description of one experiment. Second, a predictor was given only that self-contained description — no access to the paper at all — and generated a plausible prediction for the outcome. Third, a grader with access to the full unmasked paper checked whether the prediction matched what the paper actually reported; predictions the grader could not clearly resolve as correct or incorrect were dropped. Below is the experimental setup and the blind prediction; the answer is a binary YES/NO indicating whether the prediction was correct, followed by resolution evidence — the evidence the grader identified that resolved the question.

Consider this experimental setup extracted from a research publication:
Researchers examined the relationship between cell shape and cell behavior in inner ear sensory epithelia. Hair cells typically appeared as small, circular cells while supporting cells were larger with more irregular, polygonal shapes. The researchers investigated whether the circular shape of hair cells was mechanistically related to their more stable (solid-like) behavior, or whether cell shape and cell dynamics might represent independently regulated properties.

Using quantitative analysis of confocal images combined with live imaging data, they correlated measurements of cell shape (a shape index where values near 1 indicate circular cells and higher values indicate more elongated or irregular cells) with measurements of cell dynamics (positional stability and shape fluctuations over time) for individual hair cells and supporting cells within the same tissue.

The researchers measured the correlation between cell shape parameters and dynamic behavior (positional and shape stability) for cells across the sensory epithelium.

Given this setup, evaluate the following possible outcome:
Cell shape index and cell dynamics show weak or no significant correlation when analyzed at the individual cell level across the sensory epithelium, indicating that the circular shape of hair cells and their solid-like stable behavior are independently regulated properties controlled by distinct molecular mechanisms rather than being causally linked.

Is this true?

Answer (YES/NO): NO